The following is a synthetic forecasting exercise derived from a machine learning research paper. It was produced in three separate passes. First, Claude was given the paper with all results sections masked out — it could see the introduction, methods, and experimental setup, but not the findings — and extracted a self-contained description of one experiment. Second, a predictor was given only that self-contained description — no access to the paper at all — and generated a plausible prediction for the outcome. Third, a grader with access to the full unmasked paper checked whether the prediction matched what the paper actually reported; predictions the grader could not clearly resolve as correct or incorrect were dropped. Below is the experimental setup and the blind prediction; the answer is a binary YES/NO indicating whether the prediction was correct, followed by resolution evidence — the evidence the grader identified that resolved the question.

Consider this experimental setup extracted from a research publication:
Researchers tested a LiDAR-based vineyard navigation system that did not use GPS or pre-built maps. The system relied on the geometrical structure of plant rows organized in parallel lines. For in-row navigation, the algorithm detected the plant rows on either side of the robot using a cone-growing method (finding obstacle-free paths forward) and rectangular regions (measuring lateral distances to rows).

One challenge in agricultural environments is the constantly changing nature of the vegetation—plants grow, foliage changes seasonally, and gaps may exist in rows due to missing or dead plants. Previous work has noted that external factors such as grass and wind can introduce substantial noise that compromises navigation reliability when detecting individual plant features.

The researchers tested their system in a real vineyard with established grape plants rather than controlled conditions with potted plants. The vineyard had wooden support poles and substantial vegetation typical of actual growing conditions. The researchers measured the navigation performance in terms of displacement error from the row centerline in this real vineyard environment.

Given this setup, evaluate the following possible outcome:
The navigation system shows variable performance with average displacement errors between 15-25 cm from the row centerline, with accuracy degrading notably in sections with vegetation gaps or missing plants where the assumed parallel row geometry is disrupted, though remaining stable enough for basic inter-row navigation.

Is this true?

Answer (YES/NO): NO